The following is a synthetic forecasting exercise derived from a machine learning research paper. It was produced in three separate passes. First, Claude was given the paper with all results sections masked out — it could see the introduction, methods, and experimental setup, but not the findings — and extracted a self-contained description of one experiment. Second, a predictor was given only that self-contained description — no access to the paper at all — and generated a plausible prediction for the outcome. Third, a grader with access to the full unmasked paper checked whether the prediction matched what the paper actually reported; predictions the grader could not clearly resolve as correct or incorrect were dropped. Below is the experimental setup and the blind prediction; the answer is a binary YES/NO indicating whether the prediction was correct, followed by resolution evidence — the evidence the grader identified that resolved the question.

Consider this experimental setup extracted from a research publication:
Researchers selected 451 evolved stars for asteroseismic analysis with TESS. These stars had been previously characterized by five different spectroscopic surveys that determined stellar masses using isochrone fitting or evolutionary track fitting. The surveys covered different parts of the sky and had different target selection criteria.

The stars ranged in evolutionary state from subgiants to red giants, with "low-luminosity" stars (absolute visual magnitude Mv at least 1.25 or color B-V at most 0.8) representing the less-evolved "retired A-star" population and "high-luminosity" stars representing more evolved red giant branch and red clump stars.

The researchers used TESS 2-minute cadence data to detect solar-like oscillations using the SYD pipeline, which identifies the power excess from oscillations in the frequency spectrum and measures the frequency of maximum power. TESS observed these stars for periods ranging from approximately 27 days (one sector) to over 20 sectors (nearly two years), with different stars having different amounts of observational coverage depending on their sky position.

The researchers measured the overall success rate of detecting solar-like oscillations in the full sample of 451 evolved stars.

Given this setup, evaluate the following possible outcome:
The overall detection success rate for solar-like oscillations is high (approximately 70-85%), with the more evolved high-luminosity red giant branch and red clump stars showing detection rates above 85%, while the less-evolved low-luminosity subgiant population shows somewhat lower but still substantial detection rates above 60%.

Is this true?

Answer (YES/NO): NO